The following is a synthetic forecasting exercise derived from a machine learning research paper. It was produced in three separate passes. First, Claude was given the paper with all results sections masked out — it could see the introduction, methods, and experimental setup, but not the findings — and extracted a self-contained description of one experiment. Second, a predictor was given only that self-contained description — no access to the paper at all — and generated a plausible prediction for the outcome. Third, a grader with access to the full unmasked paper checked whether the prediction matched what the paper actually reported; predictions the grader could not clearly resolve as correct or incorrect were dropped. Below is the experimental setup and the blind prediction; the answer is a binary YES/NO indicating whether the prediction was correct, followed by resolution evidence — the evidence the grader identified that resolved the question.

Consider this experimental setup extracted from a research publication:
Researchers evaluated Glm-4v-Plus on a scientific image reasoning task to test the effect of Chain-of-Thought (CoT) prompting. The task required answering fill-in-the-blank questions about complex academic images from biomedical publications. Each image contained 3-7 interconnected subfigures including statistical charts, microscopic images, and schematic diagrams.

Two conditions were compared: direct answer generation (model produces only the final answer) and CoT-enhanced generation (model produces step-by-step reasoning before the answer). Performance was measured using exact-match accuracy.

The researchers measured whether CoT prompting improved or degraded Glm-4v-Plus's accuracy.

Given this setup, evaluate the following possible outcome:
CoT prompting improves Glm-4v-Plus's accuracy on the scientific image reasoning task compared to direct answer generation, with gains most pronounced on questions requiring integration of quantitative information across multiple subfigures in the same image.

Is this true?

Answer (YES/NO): NO